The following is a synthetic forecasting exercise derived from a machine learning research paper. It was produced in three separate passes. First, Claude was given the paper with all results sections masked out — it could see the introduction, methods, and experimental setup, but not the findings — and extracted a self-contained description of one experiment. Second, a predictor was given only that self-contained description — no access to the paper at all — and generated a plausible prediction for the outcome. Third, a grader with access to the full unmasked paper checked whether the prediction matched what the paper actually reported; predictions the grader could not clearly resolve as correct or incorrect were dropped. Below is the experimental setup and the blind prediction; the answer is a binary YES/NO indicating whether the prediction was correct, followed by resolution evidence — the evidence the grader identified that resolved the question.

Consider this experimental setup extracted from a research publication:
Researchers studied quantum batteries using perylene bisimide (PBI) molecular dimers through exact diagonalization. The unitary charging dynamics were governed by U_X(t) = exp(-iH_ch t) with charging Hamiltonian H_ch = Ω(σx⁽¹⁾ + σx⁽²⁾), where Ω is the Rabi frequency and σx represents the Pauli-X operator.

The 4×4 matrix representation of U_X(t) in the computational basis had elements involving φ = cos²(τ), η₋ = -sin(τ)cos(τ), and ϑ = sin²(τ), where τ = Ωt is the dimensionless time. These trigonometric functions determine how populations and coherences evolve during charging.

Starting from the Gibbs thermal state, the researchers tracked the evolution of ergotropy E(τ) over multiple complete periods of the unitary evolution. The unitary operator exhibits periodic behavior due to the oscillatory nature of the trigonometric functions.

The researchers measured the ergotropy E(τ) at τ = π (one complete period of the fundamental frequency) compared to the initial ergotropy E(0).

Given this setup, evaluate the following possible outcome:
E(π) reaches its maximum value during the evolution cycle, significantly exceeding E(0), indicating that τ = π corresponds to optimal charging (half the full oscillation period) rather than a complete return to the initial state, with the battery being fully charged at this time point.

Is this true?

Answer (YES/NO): NO